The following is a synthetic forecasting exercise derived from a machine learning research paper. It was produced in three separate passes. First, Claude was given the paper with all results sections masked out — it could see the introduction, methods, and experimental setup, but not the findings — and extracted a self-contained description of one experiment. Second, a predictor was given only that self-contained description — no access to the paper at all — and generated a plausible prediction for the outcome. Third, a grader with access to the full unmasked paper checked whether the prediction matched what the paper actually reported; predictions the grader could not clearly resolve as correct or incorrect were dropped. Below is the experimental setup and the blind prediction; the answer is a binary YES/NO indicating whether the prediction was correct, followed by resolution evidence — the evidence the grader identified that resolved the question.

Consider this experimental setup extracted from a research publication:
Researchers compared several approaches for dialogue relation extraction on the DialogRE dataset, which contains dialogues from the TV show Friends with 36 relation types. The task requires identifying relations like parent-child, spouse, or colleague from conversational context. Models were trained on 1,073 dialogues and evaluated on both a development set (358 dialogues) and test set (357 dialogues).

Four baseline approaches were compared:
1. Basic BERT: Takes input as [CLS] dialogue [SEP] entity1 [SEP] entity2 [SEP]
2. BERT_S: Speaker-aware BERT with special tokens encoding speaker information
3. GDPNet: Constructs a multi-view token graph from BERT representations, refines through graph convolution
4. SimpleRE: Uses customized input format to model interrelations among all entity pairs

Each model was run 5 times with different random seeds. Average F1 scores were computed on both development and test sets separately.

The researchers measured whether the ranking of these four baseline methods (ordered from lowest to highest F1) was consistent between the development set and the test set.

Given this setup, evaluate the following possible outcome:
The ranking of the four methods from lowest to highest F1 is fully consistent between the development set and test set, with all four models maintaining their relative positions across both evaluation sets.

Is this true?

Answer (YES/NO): YES